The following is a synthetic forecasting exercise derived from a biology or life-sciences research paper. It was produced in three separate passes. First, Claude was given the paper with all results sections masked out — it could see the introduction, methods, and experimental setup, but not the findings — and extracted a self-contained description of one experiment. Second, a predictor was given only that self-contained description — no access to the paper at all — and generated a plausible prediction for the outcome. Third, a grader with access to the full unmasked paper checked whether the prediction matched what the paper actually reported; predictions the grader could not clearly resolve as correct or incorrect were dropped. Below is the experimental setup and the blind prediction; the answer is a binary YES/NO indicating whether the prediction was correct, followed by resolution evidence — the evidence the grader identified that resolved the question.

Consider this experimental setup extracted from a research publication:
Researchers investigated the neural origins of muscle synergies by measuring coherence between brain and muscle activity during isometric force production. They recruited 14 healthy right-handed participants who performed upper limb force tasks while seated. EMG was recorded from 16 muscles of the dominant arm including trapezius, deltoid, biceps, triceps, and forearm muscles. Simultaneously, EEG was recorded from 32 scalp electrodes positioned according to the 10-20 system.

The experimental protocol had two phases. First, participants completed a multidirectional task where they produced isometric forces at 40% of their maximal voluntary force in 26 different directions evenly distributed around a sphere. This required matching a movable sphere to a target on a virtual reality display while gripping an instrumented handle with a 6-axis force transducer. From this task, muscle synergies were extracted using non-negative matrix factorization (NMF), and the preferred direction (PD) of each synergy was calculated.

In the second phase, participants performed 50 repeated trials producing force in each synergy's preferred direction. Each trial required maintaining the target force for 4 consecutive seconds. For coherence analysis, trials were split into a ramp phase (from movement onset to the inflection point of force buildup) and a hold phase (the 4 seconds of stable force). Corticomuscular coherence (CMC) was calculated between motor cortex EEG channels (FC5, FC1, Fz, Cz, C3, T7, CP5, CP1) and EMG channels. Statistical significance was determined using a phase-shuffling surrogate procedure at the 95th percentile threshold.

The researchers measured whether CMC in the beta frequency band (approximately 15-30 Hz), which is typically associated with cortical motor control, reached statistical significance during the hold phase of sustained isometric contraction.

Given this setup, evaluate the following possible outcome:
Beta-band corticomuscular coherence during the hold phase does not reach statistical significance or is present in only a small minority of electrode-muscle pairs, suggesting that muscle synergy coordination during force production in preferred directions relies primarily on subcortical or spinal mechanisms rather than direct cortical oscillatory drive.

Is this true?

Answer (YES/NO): YES